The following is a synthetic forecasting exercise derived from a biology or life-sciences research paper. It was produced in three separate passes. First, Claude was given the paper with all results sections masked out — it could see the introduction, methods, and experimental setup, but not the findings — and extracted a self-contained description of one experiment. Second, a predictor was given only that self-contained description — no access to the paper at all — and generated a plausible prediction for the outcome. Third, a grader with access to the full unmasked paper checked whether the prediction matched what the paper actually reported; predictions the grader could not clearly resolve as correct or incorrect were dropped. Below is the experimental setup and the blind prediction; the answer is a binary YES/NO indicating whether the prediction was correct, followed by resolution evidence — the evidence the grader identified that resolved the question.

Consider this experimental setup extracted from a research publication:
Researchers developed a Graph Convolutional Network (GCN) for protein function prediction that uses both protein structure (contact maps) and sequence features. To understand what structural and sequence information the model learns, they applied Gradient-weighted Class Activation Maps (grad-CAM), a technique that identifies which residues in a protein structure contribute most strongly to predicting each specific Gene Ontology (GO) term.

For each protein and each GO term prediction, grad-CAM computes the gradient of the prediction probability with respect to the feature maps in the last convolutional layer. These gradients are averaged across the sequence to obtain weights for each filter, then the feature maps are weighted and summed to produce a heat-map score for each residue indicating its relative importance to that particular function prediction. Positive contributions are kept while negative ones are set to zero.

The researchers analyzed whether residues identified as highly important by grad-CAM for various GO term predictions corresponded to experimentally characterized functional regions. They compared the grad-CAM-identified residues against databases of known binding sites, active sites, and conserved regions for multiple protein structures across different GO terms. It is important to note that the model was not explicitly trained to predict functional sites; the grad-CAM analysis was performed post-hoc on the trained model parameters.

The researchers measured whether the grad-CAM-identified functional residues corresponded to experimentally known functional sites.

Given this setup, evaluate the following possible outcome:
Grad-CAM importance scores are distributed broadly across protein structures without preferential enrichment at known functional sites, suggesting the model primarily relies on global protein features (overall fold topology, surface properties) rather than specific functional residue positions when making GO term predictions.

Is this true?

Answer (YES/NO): NO